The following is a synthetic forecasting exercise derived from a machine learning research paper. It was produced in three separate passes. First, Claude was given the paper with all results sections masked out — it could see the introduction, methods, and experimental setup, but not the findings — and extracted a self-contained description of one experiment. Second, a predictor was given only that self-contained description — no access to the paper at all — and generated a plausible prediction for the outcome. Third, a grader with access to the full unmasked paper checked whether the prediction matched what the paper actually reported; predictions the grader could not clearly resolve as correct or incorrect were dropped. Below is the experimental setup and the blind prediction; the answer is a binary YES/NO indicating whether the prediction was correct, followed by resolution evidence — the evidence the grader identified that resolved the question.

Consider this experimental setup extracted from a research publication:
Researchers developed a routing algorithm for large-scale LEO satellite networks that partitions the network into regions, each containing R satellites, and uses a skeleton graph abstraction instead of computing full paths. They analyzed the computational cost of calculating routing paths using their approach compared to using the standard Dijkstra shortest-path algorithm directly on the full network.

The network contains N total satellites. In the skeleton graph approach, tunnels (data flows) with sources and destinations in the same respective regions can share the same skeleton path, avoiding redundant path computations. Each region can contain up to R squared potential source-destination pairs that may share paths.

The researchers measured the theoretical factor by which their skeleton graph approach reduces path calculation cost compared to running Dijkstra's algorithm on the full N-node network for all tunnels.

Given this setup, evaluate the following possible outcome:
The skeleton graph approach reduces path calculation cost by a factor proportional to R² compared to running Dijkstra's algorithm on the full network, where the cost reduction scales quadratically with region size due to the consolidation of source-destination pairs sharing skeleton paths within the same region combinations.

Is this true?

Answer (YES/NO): NO